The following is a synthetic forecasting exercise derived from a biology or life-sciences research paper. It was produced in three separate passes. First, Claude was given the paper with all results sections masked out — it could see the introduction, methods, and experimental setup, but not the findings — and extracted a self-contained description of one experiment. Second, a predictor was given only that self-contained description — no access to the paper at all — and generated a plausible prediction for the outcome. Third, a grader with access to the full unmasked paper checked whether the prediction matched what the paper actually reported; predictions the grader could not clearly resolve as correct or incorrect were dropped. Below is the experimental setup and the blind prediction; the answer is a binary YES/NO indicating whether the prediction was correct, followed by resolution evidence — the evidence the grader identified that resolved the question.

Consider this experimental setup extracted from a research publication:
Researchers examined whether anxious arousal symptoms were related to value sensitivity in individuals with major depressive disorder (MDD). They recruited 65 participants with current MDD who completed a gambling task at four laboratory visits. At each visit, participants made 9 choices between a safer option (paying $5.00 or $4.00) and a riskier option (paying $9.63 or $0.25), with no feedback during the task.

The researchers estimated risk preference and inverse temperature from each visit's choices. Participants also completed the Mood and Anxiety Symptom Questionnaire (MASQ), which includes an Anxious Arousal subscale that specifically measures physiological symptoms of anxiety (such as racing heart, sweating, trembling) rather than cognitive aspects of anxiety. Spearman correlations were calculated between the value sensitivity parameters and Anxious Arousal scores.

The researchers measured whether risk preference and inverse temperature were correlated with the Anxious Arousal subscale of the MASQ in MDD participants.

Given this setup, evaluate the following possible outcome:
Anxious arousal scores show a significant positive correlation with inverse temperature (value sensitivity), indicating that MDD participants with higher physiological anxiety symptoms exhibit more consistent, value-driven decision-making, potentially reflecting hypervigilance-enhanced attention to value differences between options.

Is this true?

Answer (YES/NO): NO